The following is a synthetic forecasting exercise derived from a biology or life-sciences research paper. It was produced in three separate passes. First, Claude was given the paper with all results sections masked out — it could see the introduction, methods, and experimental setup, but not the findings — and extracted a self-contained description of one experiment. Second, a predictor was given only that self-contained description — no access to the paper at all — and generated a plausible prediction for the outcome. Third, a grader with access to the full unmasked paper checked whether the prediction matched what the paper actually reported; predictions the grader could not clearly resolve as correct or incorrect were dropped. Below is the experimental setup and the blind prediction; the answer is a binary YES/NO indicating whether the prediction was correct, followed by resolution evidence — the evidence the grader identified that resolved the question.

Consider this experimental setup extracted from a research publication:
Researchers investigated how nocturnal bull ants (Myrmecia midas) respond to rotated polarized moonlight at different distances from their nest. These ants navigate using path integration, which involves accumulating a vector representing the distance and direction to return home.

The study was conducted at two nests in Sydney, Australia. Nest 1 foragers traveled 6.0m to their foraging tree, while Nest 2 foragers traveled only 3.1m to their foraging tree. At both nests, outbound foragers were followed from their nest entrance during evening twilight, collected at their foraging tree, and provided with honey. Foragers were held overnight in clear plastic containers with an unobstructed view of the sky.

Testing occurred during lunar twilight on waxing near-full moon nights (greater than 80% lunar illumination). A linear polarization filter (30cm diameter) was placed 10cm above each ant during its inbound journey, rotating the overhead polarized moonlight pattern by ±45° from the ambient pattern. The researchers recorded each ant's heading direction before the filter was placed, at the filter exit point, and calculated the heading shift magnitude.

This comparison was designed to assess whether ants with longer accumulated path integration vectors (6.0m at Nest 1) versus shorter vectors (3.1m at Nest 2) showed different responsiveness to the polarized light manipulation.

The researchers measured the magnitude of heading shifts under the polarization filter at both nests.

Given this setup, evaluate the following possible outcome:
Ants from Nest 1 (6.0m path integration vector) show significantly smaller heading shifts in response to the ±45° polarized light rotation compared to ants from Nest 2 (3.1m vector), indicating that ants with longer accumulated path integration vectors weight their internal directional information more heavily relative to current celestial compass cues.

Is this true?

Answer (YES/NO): NO